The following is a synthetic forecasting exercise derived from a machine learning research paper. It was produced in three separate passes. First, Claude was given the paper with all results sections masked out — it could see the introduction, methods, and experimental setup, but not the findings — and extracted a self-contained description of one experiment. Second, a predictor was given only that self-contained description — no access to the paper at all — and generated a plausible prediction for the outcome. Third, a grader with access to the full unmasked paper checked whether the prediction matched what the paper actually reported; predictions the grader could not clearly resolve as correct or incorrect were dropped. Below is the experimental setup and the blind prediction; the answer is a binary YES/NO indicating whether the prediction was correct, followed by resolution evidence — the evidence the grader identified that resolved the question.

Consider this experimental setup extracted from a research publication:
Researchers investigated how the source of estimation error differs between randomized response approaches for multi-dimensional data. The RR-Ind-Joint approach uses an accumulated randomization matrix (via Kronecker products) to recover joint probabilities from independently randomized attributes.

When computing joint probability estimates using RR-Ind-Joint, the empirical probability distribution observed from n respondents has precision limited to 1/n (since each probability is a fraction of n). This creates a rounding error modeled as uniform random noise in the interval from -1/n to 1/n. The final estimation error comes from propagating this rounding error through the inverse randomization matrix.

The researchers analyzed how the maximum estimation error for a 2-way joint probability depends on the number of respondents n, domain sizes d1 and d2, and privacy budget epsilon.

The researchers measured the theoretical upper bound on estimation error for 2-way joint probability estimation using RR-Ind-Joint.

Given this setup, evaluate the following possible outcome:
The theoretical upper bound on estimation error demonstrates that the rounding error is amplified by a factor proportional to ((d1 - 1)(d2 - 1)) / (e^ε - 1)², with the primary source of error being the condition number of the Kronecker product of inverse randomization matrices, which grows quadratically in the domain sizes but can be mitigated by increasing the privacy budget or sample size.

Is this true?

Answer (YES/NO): NO